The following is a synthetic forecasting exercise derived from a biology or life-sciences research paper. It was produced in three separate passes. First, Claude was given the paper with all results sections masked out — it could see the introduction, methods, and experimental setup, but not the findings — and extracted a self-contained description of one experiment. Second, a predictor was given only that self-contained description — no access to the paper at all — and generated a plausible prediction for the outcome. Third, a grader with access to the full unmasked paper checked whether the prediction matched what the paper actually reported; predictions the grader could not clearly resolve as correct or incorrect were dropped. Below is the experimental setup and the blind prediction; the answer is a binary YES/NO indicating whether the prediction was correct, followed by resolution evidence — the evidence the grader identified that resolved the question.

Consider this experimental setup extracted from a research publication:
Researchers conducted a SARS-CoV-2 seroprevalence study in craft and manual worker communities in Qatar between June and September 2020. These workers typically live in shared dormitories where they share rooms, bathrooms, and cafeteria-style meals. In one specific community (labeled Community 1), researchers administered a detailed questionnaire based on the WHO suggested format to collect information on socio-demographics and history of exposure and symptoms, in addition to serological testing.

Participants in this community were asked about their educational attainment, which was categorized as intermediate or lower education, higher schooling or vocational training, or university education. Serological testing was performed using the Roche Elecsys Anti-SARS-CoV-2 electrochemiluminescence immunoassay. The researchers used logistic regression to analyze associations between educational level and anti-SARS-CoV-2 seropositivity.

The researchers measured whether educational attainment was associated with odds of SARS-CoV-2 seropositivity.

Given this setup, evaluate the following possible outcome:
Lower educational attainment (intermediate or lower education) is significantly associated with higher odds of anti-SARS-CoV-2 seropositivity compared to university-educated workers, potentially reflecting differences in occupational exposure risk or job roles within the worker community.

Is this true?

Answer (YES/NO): YES